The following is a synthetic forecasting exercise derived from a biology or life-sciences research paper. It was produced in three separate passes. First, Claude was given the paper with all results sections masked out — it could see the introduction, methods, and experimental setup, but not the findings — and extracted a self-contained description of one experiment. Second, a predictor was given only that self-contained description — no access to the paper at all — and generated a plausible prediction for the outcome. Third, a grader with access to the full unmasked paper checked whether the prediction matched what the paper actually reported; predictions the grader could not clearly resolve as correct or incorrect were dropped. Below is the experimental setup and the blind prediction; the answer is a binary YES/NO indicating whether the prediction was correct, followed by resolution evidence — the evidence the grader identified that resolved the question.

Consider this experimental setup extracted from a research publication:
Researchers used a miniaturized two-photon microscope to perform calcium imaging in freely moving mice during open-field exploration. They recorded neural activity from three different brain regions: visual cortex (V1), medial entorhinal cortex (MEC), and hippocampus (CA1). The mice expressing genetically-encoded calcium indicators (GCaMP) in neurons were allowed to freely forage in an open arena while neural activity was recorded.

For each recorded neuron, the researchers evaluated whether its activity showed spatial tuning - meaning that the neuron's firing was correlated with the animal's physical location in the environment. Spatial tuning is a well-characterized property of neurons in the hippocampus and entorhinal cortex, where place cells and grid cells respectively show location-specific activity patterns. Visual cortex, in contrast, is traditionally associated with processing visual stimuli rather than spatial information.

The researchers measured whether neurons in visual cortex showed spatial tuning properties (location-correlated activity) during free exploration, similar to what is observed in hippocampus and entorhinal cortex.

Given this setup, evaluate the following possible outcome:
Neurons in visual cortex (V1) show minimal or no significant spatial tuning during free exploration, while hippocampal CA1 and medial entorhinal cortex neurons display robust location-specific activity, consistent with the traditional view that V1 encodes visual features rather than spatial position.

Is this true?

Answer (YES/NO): NO